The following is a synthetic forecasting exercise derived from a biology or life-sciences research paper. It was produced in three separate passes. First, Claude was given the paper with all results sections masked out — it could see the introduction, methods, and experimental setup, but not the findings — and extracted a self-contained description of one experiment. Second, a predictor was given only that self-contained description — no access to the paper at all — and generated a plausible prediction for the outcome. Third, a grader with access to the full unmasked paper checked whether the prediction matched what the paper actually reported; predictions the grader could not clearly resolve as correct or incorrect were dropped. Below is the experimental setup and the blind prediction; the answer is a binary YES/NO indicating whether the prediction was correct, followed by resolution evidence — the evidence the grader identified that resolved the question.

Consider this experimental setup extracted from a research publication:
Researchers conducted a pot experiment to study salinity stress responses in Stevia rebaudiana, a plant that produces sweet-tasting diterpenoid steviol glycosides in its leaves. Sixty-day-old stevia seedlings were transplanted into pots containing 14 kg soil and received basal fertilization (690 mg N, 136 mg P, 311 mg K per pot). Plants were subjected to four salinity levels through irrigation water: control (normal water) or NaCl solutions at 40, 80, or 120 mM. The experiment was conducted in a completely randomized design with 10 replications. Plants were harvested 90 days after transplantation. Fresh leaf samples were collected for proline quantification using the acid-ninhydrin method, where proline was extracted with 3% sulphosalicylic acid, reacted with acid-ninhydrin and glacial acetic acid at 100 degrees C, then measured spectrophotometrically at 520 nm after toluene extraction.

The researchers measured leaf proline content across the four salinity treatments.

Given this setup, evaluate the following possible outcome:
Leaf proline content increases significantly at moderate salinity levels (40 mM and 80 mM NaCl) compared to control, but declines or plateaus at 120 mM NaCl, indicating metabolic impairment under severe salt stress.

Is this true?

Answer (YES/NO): NO